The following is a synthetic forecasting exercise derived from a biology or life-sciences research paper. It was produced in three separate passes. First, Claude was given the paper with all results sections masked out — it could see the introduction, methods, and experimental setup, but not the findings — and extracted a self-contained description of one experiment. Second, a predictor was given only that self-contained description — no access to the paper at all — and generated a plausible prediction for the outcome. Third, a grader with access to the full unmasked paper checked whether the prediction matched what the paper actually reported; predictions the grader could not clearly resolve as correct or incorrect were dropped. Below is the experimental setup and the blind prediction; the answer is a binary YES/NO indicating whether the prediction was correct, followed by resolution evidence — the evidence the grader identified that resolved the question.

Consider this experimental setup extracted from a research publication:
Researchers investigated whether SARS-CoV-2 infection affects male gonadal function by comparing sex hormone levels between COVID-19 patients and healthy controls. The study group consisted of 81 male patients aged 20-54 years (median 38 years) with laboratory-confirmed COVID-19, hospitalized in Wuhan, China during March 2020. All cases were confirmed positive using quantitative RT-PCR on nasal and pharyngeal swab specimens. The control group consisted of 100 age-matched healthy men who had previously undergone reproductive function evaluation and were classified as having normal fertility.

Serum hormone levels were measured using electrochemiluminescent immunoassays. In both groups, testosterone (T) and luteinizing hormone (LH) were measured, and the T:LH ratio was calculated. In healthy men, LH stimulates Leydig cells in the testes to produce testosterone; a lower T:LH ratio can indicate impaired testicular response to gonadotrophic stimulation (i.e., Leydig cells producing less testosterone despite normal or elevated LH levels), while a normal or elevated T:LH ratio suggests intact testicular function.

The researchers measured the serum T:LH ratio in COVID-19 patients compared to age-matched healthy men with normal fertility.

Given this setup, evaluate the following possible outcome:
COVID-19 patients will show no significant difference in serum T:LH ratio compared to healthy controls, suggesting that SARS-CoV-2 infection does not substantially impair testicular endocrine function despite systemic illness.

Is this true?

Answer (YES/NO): NO